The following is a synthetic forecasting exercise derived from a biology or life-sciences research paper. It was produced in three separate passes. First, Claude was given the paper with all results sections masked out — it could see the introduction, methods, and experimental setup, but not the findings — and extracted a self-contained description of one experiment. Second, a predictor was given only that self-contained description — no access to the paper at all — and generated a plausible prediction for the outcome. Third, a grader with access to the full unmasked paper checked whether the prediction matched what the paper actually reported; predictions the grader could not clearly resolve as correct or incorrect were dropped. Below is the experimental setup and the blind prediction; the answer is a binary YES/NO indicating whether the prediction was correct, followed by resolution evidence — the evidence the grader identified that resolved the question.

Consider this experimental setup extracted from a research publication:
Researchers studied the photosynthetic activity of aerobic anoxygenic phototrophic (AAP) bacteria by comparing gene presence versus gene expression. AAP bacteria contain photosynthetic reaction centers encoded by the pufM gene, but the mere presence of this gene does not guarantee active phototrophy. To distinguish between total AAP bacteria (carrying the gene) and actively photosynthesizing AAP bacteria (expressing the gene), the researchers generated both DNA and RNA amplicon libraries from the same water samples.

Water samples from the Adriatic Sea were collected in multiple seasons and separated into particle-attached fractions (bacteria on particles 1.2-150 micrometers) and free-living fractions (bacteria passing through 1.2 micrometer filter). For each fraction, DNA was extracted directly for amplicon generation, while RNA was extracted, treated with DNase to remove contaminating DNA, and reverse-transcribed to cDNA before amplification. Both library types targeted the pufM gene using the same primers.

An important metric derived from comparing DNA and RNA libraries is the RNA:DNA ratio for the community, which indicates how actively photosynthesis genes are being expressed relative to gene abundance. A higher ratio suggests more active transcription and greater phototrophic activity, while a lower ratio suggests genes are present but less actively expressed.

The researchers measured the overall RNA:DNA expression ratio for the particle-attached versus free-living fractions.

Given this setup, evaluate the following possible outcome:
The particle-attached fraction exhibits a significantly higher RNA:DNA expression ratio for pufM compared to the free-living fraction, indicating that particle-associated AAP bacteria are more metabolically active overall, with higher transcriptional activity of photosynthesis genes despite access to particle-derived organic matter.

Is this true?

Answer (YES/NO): YES